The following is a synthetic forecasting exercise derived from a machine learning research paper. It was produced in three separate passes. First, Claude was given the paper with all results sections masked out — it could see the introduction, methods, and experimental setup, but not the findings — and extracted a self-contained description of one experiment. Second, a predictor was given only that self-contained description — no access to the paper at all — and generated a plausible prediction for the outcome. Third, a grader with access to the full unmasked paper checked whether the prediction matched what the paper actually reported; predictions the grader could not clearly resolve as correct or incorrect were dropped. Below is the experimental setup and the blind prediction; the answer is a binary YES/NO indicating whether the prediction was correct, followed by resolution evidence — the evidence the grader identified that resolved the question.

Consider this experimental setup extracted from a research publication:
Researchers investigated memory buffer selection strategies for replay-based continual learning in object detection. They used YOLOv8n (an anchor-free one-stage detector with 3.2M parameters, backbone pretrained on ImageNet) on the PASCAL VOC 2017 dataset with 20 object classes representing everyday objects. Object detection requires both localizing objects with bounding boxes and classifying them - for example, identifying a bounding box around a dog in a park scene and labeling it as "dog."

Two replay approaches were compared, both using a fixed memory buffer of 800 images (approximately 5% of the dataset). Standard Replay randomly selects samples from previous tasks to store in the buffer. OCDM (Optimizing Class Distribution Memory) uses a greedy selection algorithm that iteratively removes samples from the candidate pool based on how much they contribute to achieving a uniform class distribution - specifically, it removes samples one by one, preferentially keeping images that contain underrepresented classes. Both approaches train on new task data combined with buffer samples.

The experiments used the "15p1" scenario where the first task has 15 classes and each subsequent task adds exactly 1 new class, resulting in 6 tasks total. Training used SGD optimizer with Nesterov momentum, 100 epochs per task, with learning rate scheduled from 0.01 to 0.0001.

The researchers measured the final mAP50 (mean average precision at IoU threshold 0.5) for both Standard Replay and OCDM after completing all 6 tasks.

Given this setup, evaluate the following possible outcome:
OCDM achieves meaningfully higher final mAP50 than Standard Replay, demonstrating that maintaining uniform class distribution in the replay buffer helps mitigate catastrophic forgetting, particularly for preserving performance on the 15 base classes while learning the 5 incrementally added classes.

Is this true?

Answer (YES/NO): YES